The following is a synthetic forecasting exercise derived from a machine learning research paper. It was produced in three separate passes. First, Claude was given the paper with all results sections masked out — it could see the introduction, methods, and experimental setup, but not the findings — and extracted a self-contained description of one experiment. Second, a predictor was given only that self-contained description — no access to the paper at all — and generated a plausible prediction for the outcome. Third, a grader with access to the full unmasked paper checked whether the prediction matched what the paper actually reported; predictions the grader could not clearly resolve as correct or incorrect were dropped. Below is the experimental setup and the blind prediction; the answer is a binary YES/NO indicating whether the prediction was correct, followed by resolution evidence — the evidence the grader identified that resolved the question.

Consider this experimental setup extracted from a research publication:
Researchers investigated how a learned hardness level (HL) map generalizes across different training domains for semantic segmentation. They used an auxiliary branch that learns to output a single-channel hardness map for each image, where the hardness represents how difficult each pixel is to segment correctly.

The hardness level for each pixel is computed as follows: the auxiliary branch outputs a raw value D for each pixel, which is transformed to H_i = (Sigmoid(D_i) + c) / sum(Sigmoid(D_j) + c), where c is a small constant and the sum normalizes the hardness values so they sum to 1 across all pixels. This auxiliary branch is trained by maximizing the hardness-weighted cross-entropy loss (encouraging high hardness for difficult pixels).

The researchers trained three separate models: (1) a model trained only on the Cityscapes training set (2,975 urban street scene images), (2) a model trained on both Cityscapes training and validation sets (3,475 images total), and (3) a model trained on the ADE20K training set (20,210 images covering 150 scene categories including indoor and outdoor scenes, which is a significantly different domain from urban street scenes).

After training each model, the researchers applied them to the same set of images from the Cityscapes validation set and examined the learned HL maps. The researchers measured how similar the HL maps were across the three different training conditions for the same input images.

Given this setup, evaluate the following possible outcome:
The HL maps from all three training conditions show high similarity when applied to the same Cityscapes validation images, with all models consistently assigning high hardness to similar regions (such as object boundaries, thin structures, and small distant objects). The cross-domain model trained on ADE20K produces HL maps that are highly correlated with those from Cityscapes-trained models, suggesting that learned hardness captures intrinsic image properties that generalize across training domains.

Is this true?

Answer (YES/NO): YES